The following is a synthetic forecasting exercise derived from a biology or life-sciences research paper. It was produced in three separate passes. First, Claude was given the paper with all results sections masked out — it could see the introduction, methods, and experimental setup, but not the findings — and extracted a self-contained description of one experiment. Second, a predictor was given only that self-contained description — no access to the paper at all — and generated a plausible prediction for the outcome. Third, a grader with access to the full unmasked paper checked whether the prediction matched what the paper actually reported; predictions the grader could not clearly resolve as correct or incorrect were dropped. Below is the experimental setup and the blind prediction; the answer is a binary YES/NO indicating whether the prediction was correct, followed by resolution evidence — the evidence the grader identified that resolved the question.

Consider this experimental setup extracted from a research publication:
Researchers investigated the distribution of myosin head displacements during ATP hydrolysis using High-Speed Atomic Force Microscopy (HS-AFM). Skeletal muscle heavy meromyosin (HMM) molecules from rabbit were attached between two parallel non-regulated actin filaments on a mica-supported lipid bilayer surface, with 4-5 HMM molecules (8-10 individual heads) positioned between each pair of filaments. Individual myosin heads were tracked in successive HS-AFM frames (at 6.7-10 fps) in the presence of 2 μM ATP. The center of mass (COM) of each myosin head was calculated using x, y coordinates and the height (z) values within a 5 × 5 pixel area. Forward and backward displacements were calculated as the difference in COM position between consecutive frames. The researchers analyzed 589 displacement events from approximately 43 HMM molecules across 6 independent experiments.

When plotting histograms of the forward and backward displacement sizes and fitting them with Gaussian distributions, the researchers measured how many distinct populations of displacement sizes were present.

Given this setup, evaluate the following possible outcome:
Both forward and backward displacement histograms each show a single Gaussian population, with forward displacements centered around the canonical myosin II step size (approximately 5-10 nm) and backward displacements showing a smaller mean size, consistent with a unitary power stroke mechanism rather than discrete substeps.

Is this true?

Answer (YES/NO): NO